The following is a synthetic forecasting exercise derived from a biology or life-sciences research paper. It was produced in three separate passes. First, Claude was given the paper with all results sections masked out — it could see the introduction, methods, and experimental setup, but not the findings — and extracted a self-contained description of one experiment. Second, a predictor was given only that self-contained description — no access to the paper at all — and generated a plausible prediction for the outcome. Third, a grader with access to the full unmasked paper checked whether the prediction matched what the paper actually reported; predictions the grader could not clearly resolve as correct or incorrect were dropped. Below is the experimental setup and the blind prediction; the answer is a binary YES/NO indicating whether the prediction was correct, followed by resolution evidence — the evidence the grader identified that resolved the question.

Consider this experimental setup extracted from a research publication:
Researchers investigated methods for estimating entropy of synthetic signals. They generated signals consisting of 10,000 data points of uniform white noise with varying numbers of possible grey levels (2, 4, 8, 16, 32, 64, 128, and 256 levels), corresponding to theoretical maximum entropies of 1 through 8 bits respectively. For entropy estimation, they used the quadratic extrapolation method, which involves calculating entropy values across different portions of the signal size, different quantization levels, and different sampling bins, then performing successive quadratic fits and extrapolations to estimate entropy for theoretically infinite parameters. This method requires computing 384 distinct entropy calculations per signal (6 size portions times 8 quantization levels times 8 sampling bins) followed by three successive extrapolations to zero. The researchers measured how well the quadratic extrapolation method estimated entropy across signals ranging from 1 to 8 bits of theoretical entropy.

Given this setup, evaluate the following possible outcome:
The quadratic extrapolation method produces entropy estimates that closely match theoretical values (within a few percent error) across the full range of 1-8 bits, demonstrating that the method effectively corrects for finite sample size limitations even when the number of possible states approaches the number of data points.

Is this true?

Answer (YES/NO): NO